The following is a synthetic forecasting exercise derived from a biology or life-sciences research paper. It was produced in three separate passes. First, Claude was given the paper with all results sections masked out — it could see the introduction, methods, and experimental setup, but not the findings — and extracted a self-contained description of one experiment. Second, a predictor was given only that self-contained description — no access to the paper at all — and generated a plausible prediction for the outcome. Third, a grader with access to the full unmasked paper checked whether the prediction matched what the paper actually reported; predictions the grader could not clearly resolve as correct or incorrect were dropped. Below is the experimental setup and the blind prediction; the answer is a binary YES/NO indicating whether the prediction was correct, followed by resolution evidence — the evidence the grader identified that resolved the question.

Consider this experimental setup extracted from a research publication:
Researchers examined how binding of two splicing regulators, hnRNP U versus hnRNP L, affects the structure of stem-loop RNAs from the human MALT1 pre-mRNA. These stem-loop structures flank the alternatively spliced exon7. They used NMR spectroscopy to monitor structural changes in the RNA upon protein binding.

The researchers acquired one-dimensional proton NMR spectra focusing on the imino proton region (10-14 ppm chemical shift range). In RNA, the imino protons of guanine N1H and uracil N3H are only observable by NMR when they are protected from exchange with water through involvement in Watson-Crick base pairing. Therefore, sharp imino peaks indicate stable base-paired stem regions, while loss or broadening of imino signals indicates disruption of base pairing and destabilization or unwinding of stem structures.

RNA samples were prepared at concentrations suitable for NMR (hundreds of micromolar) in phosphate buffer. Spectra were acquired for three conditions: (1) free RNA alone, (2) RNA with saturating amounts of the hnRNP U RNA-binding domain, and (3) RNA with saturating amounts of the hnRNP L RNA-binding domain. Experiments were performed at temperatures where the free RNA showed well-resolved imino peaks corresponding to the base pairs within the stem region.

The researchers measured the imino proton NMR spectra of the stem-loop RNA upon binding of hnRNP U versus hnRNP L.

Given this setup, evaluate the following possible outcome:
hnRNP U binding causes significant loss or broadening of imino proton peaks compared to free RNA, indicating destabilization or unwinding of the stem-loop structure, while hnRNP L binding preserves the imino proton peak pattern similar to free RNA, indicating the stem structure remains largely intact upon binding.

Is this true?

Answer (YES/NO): NO